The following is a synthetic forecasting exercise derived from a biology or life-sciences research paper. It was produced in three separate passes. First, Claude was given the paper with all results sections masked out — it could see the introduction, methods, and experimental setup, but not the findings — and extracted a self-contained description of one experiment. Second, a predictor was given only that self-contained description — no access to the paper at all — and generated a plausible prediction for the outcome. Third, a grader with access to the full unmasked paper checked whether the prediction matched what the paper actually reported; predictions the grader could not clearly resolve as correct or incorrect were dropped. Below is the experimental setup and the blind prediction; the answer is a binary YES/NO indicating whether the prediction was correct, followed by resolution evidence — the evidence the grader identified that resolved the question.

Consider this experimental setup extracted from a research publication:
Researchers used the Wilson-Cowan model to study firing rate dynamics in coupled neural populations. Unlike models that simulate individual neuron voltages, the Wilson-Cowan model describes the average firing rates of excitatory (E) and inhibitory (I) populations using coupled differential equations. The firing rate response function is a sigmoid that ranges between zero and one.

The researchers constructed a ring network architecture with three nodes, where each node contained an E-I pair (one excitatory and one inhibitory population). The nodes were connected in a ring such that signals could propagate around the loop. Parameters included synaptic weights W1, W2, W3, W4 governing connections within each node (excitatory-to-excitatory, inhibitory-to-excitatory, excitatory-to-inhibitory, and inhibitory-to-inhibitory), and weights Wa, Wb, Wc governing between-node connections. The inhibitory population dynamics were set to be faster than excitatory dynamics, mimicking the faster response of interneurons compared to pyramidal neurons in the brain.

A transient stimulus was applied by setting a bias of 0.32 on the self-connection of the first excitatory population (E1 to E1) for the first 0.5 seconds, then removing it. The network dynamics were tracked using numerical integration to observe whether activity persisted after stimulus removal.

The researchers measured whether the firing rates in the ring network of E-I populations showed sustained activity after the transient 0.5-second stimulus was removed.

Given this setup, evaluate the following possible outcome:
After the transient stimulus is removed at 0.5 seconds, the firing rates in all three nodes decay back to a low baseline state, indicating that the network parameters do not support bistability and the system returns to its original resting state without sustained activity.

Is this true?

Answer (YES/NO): NO